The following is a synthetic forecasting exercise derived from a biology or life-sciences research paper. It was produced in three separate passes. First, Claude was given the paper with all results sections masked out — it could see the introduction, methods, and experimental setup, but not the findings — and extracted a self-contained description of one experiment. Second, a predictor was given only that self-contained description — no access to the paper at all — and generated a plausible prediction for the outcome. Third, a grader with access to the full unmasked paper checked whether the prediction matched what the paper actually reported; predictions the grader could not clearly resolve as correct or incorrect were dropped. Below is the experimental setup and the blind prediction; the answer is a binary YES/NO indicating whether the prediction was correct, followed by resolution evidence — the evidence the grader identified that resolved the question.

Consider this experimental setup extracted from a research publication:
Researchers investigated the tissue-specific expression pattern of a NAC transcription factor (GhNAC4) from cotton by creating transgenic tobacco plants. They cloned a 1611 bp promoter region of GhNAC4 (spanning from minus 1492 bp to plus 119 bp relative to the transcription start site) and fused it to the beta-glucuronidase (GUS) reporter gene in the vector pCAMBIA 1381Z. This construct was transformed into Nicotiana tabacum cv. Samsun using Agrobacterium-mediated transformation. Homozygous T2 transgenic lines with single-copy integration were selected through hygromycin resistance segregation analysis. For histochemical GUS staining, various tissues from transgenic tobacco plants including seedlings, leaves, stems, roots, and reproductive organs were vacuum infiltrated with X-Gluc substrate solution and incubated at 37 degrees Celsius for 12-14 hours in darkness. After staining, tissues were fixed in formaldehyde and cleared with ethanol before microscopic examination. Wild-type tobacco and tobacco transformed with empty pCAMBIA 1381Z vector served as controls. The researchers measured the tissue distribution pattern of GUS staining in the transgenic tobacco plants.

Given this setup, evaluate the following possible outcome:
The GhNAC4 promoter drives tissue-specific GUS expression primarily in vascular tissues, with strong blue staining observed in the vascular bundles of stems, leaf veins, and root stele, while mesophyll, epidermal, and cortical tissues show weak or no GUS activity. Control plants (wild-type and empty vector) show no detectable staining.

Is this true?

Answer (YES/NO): YES